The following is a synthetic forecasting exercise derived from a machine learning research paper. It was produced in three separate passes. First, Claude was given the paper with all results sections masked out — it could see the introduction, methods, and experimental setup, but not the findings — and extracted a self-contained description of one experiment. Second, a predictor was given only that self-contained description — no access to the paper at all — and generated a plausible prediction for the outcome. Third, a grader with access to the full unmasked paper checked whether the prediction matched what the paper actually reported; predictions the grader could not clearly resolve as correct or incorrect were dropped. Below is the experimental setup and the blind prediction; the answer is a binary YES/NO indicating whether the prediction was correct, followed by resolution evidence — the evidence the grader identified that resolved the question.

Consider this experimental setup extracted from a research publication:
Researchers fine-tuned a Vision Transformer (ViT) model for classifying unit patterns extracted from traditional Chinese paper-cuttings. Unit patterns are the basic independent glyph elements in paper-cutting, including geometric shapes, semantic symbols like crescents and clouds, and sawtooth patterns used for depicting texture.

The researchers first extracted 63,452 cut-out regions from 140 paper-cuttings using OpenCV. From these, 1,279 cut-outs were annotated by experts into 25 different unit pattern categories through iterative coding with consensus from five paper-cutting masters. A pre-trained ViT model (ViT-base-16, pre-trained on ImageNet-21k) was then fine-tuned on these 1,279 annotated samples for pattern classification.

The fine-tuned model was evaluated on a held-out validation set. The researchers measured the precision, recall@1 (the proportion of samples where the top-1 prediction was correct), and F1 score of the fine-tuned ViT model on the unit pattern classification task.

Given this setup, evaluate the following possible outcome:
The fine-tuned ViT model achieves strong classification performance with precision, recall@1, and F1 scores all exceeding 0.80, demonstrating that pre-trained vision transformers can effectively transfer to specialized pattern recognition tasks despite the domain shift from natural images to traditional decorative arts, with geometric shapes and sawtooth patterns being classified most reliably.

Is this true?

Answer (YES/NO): NO